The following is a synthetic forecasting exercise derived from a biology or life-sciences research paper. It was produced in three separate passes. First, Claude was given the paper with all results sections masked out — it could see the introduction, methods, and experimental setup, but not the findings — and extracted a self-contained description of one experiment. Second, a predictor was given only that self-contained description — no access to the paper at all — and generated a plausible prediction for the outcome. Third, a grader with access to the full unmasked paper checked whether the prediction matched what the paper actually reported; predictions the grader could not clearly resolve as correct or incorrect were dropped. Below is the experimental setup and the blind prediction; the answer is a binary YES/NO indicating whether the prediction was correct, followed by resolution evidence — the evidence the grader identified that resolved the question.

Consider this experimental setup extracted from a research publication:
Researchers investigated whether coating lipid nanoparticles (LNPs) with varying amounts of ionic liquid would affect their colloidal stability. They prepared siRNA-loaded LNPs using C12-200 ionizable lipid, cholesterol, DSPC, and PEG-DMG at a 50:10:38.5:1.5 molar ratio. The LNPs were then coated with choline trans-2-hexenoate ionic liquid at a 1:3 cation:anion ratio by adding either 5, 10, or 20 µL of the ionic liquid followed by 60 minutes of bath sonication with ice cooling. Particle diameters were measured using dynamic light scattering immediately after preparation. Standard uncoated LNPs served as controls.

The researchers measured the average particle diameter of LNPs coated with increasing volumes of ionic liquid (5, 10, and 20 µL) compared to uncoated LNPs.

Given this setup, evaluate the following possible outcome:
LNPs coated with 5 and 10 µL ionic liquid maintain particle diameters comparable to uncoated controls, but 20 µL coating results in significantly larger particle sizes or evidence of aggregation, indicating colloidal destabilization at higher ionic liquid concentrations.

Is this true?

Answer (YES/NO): NO